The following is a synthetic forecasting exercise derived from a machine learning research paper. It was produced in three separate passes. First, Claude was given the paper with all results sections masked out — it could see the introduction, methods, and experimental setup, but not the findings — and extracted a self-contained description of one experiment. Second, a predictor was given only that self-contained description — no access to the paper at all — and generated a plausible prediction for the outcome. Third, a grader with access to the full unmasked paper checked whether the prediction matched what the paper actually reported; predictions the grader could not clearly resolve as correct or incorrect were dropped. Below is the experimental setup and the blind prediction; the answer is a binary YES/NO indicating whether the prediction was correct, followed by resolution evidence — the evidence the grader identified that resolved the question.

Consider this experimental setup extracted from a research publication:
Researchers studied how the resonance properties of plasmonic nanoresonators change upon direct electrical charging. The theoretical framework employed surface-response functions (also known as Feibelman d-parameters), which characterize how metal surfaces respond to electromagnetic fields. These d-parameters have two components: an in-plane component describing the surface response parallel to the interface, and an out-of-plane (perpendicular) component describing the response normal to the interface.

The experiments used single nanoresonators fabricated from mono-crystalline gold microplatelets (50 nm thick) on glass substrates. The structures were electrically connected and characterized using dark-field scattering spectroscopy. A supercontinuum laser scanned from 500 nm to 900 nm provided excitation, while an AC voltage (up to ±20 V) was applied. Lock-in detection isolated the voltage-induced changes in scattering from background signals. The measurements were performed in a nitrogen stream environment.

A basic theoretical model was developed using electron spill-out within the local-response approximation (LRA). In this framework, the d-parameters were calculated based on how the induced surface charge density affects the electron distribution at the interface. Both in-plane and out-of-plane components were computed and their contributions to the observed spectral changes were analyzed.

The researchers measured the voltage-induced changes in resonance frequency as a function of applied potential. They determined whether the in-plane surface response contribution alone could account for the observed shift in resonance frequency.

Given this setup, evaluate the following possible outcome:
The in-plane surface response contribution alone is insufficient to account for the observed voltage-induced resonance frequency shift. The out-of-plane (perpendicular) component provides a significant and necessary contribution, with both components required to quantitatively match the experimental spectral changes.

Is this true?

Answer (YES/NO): NO